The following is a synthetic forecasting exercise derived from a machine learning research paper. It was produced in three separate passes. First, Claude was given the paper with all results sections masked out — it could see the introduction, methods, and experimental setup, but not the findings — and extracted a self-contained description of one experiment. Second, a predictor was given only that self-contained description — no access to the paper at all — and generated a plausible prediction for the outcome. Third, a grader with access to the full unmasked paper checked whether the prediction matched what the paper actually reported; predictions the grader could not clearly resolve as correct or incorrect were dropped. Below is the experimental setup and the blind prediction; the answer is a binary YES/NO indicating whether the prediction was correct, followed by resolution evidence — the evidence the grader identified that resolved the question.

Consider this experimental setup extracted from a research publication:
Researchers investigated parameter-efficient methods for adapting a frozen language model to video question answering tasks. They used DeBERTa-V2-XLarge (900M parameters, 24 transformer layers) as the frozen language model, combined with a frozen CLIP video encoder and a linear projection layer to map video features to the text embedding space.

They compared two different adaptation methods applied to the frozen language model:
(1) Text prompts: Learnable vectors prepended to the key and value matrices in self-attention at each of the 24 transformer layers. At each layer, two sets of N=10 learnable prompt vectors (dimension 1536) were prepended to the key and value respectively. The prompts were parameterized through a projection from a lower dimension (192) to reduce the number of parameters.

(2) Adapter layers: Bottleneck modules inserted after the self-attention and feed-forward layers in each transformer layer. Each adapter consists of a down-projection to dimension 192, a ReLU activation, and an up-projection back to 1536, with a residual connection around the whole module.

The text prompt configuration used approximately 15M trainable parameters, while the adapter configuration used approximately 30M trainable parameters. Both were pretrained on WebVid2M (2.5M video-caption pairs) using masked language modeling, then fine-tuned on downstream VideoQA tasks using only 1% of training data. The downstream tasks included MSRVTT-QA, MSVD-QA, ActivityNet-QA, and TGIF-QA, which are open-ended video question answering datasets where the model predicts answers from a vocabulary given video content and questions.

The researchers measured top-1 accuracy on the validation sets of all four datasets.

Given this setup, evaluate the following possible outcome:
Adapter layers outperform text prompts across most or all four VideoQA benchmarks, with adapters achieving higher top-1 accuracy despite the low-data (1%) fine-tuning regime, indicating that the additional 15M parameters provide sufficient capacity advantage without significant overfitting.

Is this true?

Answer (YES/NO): NO